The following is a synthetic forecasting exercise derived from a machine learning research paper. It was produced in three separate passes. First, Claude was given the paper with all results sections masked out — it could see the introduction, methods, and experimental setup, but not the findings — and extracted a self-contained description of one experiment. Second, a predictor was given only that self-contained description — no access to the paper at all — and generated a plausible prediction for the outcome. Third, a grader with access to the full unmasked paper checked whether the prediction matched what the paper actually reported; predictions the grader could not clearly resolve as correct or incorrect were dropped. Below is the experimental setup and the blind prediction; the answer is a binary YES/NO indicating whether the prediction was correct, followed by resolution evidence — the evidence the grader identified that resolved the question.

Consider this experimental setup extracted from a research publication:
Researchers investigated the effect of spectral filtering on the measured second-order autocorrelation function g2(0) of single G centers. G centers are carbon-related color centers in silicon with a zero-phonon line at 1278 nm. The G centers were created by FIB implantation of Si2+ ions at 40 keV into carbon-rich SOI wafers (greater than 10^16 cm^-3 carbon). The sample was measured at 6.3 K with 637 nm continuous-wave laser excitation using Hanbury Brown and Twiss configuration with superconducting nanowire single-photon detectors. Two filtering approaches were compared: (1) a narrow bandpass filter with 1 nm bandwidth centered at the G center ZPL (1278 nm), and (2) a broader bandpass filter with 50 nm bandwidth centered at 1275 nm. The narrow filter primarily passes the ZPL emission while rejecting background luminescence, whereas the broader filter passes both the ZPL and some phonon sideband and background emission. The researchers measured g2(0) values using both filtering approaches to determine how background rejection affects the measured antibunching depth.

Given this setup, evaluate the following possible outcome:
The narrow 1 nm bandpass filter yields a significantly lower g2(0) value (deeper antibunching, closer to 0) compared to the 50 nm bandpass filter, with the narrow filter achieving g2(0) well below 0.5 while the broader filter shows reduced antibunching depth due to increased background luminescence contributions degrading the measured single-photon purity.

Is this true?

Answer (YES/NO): YES